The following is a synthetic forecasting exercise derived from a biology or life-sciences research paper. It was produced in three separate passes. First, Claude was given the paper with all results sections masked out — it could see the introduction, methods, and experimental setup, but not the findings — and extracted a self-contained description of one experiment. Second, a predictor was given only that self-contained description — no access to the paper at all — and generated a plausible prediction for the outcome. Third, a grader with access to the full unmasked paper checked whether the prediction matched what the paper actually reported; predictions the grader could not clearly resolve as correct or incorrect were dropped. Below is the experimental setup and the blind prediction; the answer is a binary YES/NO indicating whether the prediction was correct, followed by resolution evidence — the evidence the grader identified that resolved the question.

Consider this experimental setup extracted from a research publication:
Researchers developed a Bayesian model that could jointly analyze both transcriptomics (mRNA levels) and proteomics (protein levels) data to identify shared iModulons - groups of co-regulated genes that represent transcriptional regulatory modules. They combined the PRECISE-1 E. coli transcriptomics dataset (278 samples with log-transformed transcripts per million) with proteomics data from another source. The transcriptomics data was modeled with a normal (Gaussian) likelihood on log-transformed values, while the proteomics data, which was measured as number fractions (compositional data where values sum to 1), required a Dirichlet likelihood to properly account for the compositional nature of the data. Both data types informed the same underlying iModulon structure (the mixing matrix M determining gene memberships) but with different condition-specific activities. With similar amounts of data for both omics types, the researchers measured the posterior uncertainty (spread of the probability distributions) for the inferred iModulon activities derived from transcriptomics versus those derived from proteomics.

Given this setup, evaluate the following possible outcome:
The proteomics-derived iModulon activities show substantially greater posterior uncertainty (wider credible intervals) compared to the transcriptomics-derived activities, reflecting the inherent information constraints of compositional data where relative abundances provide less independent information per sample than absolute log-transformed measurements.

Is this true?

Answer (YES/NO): YES